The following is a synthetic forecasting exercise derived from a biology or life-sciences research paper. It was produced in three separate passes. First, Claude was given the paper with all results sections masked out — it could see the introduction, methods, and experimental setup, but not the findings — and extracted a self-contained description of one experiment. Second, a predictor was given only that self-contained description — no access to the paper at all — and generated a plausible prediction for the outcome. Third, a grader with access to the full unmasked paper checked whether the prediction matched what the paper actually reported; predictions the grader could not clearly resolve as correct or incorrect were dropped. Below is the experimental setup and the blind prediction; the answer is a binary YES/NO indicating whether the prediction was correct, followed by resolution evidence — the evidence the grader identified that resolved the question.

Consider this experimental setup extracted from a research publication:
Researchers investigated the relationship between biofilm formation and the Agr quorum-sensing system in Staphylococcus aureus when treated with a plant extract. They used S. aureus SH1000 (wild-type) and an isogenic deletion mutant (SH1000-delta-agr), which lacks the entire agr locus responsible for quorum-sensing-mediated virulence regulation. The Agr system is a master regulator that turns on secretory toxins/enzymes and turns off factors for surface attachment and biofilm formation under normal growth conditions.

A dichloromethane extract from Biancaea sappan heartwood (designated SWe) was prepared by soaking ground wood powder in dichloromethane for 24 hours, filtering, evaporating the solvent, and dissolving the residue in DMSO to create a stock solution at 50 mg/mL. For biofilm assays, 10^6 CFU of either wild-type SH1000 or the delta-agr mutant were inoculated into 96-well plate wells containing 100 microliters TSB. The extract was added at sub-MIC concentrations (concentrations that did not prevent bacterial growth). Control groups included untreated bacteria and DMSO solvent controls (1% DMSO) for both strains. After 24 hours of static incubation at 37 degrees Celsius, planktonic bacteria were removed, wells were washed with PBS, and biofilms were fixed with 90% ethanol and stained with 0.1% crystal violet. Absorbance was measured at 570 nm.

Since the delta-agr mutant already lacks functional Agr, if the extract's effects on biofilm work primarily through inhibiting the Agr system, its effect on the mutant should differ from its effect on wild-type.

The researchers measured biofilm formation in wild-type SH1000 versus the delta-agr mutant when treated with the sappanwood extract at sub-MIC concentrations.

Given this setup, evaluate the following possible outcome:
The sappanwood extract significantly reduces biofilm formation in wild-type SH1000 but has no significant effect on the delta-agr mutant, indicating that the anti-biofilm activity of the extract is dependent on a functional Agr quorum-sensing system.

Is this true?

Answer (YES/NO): NO